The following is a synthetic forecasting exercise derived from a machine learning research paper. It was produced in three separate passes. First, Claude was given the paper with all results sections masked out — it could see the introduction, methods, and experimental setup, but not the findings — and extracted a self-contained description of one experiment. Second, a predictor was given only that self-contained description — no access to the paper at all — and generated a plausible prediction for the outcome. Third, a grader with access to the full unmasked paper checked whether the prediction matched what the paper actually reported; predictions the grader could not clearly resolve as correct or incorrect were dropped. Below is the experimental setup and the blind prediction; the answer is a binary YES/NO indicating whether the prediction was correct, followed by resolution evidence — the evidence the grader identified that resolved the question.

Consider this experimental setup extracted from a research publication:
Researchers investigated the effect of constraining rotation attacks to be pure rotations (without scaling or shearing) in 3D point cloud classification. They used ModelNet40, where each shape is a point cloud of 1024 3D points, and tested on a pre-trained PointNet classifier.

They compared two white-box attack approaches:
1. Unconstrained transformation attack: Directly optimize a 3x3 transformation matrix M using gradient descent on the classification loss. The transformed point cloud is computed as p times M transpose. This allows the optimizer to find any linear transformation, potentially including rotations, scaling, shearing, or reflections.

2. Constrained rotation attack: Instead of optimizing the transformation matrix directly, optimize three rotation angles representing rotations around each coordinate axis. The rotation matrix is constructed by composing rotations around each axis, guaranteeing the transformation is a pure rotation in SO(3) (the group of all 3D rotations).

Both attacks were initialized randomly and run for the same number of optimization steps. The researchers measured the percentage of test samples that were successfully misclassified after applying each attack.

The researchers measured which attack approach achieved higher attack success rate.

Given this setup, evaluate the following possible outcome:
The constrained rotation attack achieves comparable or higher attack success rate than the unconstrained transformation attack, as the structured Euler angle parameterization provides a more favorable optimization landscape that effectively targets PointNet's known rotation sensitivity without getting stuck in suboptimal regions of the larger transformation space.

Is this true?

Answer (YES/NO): YES